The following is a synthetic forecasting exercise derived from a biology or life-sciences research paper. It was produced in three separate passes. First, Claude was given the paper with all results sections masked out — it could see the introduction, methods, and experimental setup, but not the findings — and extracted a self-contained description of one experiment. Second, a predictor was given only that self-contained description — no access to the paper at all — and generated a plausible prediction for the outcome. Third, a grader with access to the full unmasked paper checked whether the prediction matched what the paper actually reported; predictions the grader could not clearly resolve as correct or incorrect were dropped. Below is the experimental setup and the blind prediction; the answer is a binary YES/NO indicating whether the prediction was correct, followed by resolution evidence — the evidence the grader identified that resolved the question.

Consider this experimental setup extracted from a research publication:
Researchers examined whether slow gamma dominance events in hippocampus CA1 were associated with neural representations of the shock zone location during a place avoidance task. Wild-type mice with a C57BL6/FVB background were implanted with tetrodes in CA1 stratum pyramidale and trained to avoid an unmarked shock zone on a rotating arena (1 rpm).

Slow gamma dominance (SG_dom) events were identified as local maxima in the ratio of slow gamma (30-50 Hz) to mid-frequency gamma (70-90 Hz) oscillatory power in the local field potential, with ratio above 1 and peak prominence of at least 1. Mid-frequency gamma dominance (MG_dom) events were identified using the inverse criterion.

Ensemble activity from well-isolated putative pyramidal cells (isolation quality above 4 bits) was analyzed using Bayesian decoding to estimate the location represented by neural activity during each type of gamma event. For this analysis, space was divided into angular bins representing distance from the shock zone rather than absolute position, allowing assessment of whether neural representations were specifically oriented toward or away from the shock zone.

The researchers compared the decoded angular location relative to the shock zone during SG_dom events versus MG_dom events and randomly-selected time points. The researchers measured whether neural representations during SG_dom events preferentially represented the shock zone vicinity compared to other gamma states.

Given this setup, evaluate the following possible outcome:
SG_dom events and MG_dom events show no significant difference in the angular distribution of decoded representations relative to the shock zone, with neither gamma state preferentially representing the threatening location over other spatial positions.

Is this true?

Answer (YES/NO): NO